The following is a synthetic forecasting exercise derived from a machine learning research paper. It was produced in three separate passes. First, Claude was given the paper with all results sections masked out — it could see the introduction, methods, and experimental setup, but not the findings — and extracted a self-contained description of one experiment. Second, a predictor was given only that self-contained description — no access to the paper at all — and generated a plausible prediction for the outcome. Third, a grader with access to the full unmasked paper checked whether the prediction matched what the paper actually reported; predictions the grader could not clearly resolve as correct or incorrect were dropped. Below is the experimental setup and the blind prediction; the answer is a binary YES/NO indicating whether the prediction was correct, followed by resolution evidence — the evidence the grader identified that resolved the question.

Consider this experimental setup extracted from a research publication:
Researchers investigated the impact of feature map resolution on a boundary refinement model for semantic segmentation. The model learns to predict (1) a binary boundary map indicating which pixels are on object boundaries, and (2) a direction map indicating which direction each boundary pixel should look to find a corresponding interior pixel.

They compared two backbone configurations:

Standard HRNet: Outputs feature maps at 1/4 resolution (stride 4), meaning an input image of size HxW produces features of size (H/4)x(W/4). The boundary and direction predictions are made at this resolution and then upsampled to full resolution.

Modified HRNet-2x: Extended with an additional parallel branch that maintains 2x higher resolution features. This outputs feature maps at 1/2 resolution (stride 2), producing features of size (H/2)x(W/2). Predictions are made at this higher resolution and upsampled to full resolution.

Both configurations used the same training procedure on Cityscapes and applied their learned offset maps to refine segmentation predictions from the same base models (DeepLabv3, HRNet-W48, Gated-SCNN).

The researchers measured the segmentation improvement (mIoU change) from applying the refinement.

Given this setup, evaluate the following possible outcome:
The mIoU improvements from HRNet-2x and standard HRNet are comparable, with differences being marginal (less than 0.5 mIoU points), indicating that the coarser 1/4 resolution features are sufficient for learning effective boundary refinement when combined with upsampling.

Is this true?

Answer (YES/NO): YES